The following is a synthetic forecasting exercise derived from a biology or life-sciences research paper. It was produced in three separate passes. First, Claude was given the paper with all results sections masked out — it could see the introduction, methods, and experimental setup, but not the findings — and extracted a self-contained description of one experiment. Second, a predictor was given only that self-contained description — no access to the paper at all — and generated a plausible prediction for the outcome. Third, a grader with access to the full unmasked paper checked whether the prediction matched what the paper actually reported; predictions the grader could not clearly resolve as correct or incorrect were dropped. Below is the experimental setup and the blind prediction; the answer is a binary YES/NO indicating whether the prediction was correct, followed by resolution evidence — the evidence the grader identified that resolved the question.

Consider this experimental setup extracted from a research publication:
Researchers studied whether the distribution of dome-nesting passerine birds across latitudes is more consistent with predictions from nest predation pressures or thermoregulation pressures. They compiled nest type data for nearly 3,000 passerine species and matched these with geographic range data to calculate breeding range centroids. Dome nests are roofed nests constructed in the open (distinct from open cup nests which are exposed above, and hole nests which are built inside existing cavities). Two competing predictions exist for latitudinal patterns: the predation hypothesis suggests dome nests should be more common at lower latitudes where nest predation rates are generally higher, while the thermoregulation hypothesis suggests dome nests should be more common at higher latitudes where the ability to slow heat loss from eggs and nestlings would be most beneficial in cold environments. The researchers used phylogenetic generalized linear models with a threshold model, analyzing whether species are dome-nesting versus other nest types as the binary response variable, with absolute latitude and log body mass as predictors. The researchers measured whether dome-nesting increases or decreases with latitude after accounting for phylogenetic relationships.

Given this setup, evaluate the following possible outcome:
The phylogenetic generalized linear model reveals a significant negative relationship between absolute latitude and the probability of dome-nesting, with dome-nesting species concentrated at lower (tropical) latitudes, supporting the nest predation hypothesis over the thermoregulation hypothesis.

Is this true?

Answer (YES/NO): NO